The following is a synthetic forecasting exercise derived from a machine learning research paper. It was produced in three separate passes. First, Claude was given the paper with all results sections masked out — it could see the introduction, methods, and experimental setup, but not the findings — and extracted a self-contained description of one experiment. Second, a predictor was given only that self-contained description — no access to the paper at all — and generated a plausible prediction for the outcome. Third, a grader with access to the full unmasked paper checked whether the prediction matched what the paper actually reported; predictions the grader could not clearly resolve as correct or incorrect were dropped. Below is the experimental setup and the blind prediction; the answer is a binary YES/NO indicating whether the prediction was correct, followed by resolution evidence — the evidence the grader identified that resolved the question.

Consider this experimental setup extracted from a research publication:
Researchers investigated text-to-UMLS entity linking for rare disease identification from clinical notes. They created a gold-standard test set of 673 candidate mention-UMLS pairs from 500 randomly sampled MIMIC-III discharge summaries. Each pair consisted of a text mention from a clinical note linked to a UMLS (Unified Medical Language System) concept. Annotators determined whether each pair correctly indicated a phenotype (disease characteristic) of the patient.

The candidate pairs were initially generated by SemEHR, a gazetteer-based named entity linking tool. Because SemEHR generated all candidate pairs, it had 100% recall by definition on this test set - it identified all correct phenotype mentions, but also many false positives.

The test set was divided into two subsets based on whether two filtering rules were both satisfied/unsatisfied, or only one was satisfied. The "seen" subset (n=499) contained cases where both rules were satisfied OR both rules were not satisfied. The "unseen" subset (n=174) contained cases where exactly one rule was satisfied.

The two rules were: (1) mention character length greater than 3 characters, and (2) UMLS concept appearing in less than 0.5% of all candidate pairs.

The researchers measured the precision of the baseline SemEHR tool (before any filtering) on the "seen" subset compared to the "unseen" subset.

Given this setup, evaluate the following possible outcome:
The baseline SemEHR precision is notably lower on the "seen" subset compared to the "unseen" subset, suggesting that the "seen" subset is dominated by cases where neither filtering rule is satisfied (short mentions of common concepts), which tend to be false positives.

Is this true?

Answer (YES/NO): YES